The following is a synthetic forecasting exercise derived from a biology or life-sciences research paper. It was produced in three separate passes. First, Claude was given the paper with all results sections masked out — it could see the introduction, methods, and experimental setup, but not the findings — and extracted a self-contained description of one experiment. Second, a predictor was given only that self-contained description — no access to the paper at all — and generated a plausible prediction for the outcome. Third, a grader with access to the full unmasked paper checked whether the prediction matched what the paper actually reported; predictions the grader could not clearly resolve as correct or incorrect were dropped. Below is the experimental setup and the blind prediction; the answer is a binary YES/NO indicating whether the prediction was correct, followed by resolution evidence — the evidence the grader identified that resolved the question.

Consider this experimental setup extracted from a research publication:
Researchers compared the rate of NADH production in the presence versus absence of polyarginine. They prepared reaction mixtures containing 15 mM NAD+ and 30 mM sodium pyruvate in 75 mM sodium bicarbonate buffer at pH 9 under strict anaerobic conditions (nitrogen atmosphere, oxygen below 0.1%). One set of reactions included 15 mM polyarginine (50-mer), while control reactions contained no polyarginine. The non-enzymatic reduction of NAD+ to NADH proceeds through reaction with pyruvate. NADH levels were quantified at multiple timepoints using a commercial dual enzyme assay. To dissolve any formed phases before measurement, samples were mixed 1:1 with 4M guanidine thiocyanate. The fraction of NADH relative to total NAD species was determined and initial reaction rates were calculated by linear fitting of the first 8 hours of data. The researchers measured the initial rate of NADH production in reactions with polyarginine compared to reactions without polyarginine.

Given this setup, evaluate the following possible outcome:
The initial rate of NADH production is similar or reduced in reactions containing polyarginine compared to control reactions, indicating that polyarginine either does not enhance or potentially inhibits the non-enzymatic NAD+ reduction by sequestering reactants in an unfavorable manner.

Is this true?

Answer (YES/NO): NO